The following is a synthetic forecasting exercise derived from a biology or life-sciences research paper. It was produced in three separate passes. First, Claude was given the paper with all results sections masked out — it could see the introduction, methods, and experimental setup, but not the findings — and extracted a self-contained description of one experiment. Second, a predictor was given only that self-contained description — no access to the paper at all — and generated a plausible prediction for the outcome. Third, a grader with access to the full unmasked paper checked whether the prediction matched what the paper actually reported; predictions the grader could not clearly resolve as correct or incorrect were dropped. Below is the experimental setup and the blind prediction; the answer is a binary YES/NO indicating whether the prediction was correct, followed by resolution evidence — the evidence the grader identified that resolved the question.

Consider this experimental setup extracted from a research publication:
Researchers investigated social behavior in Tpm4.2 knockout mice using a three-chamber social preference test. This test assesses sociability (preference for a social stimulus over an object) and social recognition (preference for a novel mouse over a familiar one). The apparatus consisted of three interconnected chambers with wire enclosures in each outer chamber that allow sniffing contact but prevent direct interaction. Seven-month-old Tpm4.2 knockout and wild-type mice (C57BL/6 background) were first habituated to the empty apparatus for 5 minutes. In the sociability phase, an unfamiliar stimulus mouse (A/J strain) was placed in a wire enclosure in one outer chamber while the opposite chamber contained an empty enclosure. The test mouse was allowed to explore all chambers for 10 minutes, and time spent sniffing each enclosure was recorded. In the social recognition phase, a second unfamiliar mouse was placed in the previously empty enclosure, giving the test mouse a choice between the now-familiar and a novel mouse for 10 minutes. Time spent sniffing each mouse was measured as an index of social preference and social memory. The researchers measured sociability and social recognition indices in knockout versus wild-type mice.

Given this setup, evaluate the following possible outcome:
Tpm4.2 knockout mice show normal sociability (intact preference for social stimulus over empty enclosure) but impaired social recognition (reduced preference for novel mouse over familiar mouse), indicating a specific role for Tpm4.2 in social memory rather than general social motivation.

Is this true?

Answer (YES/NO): NO